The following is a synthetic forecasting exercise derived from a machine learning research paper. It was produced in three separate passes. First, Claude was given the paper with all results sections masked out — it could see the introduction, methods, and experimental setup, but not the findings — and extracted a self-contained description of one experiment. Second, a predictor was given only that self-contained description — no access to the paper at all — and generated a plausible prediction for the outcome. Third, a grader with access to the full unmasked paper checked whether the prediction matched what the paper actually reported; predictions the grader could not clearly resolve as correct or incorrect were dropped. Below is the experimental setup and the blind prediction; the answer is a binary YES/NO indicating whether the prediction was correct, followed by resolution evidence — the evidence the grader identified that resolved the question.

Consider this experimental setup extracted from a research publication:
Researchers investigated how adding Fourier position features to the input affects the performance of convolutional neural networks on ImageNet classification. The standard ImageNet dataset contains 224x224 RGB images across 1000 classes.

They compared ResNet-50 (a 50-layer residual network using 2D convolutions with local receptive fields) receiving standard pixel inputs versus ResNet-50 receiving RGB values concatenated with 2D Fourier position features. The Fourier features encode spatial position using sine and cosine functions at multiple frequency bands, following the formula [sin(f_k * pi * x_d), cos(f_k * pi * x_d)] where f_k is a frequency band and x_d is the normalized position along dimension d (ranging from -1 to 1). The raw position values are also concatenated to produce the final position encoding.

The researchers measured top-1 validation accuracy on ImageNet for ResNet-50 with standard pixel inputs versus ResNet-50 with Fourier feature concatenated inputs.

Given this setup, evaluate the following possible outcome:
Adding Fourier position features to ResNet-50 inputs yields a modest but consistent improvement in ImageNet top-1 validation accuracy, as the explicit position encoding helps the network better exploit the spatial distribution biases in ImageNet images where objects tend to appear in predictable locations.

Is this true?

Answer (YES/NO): NO